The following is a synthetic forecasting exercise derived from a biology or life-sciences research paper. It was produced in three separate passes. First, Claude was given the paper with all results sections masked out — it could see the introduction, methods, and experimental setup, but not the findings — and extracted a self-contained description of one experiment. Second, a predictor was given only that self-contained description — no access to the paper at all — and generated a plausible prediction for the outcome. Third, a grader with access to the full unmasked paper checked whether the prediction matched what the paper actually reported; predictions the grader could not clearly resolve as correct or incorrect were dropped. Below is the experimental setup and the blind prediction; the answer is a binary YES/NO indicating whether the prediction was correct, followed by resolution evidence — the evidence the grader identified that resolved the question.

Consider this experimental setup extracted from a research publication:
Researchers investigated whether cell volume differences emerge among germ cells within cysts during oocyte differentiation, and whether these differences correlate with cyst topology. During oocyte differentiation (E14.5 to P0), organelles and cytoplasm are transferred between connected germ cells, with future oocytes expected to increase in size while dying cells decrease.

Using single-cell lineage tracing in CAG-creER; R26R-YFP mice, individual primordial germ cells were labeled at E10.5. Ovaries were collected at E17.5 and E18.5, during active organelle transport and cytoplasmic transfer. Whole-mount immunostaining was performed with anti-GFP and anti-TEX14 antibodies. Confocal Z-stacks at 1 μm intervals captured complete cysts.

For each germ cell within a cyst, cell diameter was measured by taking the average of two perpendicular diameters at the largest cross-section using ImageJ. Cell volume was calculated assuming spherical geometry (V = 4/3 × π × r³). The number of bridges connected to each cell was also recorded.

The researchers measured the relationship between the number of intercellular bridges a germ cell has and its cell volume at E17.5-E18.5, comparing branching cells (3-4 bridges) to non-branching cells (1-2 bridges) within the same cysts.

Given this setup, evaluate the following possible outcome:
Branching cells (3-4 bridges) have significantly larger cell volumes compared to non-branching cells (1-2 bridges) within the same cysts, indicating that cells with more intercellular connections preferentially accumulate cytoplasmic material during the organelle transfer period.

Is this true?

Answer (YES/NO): YES